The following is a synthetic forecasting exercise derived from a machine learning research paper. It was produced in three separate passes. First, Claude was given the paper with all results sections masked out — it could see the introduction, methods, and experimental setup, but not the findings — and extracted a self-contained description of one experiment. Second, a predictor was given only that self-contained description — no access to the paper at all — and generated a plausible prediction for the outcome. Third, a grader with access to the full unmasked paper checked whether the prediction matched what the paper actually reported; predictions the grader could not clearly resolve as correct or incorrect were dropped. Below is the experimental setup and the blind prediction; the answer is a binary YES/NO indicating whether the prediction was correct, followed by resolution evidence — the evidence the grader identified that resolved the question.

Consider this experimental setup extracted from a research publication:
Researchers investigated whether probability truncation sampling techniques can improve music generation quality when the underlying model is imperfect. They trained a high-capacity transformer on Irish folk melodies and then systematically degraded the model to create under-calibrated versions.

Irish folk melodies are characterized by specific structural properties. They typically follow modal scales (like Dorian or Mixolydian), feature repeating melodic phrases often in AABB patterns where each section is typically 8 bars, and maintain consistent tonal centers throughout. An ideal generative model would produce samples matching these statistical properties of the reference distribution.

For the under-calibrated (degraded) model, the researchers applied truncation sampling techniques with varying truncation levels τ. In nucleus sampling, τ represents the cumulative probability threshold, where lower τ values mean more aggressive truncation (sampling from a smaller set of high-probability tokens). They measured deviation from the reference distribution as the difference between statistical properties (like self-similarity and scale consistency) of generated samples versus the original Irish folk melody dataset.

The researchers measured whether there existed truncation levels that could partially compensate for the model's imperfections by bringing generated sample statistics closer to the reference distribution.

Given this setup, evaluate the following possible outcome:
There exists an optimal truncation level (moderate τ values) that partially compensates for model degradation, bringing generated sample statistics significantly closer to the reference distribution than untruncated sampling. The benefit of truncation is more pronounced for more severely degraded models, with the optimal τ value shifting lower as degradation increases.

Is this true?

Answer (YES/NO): NO